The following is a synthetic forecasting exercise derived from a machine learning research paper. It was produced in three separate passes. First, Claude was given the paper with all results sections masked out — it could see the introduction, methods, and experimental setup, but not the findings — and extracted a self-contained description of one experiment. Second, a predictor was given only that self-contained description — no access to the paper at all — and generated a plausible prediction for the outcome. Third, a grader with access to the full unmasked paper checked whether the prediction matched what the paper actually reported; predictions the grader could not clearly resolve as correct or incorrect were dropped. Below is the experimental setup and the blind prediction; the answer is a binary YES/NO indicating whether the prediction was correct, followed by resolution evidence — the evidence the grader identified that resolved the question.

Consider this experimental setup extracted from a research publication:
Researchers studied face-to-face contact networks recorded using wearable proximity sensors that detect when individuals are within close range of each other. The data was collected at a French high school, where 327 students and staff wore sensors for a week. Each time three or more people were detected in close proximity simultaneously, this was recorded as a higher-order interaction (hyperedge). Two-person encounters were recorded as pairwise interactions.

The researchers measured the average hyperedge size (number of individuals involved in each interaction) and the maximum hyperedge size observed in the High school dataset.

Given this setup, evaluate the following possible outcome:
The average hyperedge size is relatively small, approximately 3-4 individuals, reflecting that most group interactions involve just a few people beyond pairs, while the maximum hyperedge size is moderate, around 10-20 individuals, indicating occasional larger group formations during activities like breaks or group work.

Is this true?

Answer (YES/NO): NO